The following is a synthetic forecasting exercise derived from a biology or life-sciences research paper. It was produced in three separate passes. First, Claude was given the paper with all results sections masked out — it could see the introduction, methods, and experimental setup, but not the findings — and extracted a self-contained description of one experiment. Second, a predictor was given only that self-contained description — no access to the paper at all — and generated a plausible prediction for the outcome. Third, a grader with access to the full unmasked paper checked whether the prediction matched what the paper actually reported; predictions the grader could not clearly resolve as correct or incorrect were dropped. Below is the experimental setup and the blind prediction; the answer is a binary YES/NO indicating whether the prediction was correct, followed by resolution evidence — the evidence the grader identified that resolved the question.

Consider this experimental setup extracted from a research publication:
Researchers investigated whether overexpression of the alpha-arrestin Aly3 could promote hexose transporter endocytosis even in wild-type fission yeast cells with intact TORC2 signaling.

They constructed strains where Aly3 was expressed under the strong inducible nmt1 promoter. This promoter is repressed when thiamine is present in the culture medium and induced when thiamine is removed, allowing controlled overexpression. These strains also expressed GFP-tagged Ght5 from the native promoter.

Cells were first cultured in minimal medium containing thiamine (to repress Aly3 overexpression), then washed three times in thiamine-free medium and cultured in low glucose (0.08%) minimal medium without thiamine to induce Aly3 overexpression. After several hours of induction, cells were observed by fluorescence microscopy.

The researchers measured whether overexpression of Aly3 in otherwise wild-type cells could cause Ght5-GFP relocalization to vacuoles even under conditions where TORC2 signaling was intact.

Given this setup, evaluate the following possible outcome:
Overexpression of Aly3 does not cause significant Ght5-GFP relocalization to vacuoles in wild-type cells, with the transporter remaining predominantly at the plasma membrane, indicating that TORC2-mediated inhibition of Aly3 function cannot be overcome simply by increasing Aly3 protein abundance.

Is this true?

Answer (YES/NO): YES